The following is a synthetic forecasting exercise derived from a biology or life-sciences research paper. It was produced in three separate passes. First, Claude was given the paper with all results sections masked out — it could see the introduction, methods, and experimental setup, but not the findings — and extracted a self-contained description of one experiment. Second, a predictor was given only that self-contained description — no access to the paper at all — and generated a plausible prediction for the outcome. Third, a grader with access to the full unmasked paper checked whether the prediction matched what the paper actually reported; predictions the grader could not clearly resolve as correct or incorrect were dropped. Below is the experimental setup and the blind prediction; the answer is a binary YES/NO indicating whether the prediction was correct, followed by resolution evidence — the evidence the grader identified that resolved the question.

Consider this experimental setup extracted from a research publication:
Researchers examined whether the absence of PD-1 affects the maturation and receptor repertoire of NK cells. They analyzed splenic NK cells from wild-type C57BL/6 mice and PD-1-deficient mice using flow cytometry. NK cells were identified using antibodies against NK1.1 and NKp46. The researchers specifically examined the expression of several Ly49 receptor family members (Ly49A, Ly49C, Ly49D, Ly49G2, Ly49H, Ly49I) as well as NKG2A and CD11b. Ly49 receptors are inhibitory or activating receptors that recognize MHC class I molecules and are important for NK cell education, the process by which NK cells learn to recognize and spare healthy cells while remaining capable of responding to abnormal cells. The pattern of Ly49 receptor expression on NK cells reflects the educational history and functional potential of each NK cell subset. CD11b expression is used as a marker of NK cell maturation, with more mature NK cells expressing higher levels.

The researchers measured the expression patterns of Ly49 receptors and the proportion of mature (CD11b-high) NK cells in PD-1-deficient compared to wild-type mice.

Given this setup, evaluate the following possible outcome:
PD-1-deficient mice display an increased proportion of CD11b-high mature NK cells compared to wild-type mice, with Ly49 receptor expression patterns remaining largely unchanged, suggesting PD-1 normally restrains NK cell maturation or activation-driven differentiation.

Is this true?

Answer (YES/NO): NO